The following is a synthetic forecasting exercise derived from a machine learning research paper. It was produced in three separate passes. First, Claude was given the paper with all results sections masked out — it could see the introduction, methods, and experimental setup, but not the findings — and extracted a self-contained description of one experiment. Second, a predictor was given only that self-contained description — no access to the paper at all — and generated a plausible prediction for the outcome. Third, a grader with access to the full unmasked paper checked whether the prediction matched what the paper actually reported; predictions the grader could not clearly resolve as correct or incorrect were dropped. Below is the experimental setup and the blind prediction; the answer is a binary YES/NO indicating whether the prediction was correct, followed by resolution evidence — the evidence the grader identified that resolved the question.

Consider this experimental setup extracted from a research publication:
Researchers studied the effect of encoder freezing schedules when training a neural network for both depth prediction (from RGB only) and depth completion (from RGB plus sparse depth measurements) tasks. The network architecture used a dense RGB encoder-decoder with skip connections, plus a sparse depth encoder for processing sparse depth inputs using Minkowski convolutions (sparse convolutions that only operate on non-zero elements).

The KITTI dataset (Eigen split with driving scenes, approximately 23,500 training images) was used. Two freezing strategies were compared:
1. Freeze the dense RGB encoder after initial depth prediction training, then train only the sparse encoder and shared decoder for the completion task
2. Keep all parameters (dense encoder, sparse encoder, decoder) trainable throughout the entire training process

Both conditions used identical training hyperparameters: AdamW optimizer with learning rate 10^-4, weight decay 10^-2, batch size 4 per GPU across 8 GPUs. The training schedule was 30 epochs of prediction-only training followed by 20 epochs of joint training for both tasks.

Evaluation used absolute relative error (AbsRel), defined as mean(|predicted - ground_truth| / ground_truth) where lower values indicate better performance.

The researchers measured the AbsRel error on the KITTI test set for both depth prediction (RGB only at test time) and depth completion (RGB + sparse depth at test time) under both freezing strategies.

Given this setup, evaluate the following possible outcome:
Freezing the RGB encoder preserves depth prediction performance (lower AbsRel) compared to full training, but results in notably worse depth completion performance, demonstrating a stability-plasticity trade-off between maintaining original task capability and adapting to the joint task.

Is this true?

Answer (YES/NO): NO